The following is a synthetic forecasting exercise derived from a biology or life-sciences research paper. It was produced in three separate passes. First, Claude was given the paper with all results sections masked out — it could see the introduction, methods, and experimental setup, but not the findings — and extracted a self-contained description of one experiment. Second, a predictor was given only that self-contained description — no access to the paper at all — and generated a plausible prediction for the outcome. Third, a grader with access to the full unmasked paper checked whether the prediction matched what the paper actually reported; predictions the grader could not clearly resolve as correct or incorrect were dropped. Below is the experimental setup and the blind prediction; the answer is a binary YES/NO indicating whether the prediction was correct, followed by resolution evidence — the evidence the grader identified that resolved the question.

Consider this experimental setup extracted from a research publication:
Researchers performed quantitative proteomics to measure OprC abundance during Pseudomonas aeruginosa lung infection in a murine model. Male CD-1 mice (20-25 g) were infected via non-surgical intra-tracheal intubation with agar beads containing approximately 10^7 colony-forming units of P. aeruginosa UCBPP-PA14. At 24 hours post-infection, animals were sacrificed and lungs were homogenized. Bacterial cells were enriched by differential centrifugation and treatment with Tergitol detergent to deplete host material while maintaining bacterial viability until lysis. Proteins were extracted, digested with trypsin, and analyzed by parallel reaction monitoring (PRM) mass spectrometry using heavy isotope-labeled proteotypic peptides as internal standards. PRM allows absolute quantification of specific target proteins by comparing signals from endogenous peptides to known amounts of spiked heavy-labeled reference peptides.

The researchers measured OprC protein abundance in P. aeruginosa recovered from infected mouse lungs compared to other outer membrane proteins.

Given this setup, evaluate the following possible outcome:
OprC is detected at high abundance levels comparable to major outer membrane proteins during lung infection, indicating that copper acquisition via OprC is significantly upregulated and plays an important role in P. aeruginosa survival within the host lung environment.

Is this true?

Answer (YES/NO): YES